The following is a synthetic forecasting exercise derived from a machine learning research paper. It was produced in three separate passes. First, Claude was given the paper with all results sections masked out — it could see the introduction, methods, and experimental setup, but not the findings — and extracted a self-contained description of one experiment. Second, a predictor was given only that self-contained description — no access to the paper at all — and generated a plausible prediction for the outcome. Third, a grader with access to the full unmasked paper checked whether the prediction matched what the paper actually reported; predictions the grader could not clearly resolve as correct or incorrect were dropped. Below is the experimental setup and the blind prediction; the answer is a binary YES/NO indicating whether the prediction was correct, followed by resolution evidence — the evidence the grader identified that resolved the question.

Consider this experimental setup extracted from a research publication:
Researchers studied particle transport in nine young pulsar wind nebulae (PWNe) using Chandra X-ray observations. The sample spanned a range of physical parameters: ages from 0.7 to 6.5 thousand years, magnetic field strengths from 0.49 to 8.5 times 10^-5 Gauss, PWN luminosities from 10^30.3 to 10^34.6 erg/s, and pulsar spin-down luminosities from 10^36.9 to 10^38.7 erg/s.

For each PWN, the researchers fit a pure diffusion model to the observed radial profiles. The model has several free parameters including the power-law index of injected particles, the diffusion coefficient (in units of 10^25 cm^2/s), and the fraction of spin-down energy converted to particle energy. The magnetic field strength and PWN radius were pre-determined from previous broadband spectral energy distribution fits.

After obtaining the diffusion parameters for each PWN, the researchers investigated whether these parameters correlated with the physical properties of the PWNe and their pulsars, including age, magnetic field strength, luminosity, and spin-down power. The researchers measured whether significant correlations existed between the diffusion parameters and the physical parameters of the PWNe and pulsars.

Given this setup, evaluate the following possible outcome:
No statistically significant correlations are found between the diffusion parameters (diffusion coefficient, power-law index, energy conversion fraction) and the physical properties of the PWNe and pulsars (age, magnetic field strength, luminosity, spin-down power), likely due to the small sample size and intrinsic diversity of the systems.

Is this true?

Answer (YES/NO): YES